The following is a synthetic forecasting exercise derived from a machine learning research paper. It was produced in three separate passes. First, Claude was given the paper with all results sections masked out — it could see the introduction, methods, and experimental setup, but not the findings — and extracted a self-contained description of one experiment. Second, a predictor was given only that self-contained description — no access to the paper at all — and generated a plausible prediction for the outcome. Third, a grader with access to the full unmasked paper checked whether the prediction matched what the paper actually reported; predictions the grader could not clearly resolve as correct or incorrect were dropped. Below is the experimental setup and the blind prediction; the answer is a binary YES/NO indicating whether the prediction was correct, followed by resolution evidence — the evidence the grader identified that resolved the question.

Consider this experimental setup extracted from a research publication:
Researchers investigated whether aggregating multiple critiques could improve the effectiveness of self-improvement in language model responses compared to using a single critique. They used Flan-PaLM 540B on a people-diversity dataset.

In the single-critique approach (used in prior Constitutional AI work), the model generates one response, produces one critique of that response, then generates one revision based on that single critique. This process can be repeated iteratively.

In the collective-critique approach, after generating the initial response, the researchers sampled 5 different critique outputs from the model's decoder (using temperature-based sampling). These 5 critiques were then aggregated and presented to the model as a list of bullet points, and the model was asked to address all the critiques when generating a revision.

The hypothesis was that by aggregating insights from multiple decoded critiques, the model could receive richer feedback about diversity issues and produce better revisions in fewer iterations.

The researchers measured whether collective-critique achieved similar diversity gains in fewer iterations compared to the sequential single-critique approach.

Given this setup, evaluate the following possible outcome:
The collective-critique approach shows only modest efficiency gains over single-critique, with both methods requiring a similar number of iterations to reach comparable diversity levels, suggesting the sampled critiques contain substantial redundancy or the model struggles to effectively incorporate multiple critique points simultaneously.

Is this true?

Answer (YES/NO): NO